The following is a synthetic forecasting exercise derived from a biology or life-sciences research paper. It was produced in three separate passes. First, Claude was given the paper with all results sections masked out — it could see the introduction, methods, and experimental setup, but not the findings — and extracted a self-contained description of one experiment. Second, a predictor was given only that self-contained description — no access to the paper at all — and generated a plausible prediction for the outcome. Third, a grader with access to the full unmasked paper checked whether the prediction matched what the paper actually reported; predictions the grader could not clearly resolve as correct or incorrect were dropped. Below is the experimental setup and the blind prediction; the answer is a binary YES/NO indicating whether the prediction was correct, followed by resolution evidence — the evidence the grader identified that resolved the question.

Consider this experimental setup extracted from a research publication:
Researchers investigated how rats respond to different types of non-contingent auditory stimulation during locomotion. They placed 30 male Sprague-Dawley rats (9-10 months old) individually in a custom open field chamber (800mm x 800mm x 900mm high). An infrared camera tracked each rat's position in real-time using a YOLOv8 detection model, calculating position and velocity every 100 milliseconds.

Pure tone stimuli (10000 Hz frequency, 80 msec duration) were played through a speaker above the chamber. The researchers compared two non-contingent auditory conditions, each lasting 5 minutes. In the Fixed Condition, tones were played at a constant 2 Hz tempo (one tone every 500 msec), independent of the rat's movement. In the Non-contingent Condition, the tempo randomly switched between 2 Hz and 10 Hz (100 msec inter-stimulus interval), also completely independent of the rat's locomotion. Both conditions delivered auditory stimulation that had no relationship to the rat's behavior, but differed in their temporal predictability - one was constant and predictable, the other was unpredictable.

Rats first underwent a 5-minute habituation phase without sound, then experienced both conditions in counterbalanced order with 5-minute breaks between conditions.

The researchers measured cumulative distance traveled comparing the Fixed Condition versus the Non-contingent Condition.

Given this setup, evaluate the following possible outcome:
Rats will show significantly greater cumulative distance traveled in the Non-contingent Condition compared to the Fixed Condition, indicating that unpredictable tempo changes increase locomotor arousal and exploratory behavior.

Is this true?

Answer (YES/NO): NO